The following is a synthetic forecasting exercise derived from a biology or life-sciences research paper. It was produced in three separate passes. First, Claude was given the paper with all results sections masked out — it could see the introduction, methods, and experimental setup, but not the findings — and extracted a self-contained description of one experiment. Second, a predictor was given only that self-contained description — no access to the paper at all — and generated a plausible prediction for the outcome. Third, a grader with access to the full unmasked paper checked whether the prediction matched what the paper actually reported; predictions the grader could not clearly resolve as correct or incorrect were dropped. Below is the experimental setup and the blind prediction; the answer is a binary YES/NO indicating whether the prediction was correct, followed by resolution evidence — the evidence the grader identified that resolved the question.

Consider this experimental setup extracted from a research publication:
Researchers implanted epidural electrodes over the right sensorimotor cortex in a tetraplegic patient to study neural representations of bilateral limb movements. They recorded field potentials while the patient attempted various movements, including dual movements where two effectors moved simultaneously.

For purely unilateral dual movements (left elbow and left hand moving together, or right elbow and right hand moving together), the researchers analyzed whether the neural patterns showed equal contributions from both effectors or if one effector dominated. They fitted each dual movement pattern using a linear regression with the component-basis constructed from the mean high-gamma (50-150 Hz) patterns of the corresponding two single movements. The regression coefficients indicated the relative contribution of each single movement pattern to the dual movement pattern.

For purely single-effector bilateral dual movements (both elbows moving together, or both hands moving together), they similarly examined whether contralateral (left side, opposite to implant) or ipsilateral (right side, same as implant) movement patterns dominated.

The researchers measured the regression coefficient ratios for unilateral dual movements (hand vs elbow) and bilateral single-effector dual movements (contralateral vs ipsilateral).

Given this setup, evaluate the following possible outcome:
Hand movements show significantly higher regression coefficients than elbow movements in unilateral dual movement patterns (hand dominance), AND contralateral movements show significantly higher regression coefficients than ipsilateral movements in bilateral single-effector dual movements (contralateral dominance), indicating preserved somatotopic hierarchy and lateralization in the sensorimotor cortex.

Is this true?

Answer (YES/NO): YES